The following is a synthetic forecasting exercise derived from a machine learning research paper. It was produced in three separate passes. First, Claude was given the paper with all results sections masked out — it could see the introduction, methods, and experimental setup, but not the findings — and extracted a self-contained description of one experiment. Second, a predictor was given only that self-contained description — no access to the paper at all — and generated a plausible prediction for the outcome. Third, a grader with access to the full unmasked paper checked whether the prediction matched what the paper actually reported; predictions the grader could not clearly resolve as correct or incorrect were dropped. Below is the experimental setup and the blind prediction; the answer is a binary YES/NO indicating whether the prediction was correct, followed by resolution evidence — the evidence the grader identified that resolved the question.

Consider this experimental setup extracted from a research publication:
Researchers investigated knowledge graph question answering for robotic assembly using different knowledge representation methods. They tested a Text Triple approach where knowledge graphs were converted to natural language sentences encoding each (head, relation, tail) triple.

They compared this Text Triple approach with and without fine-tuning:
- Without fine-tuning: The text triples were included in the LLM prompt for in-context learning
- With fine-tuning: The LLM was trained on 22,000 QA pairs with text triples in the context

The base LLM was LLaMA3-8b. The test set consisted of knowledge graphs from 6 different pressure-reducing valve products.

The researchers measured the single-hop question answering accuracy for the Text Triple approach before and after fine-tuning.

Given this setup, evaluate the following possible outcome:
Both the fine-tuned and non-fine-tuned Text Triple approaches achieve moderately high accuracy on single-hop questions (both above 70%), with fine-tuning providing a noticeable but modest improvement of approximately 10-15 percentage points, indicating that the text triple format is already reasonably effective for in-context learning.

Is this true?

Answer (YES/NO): NO